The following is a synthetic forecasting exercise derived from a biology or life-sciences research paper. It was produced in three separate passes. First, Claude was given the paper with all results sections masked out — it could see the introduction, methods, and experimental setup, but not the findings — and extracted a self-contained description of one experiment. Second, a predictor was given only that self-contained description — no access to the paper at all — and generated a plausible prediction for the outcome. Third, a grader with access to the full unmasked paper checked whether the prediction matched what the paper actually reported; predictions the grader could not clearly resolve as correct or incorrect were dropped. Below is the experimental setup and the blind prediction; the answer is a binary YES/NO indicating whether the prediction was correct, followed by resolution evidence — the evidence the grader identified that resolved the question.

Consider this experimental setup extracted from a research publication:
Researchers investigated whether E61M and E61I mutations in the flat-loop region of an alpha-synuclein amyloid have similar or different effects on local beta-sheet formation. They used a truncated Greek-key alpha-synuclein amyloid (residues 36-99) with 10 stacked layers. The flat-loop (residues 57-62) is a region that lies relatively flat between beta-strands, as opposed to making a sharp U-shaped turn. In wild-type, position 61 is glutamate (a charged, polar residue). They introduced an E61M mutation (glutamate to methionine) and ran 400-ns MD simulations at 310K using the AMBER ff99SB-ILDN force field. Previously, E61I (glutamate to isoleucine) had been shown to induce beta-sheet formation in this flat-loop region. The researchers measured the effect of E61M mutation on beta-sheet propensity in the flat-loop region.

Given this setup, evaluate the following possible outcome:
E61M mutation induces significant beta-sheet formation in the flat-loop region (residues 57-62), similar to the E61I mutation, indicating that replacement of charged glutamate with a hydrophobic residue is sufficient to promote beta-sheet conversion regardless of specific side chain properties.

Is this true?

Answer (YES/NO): YES